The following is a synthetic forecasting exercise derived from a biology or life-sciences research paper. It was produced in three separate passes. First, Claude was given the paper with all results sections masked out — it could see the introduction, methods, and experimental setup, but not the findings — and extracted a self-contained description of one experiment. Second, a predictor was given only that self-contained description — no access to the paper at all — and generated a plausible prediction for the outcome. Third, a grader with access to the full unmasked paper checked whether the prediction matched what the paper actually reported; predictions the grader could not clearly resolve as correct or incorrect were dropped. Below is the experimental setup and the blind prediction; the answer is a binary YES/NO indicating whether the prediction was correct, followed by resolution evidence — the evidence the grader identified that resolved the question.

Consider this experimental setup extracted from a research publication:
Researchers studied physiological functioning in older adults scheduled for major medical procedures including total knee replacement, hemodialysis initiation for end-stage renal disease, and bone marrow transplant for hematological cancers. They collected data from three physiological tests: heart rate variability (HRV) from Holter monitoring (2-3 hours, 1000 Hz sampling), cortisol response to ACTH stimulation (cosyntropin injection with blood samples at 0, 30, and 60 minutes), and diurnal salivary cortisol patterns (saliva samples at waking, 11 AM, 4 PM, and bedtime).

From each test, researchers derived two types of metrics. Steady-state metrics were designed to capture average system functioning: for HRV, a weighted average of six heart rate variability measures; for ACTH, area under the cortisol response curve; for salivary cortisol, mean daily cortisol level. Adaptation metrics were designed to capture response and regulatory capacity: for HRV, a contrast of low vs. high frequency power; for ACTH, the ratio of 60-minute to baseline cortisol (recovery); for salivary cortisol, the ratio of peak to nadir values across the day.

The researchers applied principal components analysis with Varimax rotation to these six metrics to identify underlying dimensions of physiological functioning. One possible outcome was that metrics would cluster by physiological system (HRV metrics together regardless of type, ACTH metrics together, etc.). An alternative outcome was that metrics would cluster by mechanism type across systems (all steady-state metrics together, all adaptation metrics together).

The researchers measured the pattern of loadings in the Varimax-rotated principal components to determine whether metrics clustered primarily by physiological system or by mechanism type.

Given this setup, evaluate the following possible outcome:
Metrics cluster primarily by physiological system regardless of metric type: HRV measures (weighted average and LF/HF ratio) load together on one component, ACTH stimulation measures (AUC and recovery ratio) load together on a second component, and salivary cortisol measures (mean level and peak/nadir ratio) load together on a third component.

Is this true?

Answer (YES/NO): NO